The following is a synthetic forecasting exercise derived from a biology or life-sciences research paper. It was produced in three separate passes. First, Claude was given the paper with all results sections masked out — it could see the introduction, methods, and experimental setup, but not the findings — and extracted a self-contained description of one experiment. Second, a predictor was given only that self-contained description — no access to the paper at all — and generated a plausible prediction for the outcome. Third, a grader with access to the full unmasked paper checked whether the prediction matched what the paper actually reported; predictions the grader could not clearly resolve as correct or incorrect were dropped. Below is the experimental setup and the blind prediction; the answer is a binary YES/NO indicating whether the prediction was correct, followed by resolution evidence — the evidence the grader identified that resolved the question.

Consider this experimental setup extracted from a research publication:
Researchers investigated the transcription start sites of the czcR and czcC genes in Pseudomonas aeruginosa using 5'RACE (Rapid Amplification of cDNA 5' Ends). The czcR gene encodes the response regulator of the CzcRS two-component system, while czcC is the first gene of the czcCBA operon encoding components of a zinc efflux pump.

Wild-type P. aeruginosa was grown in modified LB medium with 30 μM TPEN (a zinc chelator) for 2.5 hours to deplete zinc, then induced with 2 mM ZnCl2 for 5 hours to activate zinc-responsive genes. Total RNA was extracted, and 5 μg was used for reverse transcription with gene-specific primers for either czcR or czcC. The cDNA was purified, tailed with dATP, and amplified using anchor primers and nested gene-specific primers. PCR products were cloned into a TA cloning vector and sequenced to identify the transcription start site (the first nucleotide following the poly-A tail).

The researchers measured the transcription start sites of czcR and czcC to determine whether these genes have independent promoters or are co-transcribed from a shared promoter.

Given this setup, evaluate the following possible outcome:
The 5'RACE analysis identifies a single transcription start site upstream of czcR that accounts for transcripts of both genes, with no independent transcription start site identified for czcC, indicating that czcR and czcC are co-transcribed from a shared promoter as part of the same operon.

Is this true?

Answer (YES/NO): NO